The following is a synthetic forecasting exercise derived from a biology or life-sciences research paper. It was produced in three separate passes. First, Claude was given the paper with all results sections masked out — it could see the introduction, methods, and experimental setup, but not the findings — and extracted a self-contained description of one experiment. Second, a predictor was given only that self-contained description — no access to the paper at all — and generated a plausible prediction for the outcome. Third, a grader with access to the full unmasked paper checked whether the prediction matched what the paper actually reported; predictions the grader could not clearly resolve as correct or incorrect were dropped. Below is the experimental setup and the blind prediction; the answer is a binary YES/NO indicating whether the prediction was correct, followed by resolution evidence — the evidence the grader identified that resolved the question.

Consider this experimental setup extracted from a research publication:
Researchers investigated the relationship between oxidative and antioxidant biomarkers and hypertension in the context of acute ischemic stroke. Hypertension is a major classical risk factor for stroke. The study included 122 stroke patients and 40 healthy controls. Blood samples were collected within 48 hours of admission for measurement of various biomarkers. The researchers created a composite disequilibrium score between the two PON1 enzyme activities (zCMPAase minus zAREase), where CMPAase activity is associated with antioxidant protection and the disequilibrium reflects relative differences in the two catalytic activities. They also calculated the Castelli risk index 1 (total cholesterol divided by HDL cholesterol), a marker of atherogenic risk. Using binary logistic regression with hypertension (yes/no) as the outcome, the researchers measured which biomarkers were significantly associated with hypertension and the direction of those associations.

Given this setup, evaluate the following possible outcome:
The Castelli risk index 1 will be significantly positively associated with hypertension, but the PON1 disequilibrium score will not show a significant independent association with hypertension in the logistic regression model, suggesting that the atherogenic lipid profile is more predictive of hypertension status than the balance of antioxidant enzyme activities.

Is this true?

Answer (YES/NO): NO